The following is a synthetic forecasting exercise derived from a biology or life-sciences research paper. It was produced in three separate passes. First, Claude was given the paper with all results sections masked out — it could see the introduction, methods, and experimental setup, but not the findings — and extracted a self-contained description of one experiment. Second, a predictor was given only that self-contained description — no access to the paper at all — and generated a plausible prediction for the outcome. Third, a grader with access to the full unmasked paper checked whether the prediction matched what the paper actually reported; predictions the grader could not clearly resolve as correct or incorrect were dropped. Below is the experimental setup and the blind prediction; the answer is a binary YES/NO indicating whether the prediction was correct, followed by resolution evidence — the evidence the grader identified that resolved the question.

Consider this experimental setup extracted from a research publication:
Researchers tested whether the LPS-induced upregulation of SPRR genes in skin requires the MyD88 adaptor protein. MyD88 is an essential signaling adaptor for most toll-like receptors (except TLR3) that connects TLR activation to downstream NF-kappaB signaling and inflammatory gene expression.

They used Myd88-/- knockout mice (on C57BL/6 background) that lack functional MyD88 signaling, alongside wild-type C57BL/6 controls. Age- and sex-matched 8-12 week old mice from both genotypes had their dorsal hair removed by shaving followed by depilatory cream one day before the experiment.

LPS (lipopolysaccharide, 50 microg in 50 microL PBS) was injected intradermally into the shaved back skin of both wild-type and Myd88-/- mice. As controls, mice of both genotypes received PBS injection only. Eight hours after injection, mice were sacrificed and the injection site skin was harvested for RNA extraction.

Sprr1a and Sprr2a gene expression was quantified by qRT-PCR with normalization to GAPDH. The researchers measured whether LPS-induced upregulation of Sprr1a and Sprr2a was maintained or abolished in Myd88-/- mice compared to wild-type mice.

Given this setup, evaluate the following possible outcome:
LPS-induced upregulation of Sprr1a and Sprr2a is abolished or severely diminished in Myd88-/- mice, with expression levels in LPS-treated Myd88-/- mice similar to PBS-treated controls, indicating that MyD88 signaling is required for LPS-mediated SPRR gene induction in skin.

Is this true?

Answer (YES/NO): YES